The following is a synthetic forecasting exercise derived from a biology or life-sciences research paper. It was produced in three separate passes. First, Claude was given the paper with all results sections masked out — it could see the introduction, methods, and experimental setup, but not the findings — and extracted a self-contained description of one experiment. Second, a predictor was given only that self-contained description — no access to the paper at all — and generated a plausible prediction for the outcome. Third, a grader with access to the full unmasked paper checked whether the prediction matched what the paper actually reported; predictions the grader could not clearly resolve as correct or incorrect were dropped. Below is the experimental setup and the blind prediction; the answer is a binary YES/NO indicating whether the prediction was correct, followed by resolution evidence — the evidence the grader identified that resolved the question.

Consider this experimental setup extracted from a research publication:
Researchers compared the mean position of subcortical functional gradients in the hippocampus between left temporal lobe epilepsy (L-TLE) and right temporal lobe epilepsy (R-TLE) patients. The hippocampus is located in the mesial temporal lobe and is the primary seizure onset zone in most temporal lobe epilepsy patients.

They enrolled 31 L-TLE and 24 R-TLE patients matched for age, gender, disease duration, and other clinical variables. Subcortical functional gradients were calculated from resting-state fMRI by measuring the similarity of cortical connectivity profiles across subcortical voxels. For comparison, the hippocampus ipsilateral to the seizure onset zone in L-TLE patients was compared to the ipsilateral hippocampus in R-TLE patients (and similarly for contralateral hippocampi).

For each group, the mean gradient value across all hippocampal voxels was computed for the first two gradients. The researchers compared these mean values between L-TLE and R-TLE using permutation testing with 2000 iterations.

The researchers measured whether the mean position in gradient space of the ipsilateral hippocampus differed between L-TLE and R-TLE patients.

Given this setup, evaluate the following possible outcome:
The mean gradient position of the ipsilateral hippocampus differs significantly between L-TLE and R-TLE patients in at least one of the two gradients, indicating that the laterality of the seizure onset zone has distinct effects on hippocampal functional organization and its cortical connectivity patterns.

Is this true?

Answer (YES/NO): YES